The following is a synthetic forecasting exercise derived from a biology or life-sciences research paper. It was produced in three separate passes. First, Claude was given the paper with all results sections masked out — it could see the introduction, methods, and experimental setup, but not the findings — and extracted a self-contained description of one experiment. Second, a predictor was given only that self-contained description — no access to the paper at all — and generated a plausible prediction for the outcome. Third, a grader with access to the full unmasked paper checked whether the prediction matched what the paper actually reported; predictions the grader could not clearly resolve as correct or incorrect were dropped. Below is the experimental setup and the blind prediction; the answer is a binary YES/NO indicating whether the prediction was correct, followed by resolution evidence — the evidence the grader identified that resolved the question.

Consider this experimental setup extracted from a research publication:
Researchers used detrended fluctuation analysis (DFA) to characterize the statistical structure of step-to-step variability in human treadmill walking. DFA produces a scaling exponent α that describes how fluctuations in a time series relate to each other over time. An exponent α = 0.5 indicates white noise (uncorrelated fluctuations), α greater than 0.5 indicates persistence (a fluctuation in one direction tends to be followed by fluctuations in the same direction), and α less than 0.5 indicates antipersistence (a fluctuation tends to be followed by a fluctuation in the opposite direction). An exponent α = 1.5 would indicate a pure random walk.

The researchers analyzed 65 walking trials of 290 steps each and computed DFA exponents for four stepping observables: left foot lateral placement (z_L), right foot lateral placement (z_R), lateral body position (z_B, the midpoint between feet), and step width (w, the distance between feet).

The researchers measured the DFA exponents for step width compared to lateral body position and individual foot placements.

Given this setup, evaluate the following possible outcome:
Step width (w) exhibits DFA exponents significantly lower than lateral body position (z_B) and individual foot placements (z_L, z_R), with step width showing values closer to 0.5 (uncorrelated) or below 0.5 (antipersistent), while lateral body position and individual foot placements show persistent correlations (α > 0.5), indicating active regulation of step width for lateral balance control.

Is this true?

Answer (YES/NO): YES